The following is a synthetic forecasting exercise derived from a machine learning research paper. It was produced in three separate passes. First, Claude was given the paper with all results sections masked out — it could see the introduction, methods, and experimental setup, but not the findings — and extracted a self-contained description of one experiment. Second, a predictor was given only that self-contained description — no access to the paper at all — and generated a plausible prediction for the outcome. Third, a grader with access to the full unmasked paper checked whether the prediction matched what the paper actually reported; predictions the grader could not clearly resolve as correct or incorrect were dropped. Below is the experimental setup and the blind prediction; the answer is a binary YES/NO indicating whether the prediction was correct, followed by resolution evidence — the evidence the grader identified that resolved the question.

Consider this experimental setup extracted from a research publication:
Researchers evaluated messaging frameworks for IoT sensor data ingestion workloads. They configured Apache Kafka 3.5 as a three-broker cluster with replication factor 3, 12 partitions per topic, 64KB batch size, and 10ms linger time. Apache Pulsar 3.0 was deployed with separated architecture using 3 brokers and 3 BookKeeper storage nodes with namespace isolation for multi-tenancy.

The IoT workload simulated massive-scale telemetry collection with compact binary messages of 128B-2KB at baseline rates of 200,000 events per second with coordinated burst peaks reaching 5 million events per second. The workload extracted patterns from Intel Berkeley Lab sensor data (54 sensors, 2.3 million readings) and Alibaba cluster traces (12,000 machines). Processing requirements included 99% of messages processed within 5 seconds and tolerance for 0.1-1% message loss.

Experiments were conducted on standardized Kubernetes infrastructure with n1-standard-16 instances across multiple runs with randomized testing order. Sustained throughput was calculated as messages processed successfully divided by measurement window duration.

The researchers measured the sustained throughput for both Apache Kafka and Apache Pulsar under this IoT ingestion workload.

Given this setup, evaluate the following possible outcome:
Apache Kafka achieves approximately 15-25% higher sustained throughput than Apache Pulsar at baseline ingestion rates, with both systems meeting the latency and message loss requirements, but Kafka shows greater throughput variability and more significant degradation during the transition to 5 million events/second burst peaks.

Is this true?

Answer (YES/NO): NO